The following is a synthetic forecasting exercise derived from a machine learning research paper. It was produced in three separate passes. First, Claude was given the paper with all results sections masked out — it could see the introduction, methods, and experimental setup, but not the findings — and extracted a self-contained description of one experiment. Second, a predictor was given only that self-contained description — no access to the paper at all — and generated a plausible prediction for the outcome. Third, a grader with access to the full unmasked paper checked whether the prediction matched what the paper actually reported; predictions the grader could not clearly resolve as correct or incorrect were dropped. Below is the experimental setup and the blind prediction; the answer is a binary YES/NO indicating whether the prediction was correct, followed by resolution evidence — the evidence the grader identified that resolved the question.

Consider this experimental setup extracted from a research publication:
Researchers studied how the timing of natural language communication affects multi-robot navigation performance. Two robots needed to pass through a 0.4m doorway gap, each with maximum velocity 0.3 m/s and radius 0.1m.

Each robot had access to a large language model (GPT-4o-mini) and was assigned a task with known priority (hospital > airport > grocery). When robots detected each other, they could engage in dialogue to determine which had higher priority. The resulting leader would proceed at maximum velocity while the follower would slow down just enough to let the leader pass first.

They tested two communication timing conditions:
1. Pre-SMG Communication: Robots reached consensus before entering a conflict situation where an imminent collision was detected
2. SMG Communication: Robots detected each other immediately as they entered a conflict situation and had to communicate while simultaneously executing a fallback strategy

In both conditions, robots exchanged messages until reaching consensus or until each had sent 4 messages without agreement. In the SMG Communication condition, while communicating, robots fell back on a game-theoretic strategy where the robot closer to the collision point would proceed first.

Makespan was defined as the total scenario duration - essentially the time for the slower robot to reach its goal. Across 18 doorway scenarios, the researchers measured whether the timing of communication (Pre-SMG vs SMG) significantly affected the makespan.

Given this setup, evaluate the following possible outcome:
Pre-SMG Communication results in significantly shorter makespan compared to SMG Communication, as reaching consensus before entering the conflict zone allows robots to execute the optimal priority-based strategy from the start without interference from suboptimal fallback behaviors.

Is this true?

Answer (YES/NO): NO